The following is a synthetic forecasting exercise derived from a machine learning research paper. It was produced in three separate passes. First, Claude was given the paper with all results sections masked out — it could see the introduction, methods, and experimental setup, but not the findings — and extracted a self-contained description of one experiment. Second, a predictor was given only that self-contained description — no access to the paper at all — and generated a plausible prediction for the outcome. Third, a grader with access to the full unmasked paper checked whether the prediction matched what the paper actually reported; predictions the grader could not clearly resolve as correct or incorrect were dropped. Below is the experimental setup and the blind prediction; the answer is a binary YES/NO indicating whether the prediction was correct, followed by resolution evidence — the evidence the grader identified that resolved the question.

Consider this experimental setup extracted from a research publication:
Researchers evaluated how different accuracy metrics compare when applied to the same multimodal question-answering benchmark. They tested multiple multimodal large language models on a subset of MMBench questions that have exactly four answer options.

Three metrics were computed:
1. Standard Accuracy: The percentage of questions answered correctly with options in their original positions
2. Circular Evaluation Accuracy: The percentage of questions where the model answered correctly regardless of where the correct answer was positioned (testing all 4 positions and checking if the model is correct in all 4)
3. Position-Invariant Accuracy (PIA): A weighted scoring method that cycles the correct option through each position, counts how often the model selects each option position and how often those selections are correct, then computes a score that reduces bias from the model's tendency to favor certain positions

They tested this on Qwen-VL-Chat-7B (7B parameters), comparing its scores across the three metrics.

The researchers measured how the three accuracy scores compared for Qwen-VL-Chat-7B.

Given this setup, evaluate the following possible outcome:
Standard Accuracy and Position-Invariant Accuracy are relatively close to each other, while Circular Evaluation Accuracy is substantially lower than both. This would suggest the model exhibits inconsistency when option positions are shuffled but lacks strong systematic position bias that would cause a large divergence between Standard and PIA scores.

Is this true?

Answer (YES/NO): NO